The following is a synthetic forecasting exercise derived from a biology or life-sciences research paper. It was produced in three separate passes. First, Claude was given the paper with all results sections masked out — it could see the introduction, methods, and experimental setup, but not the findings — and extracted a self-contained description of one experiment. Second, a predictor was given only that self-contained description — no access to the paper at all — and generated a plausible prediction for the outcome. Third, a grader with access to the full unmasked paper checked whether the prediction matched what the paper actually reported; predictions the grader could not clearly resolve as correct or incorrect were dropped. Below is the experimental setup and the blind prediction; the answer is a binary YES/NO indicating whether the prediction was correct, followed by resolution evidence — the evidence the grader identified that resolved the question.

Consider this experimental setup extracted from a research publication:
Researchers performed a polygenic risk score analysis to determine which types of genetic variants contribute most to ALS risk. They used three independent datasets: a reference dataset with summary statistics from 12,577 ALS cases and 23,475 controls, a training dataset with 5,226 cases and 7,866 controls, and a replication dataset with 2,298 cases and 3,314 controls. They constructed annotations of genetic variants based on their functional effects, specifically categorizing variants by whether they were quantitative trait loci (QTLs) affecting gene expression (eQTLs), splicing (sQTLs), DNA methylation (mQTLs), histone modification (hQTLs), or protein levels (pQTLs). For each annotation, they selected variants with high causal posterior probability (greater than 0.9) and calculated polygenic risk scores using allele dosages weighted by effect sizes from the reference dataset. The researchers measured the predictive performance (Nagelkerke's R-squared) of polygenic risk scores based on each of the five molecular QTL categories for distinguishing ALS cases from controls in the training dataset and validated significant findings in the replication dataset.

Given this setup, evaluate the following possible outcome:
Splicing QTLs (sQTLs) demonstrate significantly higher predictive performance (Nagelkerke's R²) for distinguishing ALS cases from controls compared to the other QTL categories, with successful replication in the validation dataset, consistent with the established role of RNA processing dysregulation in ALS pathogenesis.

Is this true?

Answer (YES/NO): YES